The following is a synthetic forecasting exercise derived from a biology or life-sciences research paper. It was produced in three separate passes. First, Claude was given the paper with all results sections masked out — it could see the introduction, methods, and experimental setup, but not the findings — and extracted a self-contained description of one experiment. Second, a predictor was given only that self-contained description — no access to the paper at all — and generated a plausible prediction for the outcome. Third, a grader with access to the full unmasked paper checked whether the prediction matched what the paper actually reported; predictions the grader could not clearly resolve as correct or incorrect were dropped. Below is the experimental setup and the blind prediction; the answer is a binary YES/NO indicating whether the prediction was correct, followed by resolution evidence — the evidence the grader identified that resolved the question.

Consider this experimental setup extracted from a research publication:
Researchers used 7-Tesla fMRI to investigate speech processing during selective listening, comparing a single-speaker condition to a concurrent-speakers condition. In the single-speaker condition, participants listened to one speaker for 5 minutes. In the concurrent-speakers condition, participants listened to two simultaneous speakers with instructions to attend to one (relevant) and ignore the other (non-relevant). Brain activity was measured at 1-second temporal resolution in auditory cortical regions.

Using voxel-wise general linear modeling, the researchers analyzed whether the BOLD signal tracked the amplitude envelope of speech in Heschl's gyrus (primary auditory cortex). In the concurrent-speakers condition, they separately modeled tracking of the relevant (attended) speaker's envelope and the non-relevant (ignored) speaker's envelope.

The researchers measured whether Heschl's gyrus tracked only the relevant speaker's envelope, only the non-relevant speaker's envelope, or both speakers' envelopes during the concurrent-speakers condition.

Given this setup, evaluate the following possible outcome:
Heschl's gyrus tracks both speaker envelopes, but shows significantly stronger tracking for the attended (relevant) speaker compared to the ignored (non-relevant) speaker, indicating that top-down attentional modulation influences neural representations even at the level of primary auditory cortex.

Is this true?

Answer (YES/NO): YES